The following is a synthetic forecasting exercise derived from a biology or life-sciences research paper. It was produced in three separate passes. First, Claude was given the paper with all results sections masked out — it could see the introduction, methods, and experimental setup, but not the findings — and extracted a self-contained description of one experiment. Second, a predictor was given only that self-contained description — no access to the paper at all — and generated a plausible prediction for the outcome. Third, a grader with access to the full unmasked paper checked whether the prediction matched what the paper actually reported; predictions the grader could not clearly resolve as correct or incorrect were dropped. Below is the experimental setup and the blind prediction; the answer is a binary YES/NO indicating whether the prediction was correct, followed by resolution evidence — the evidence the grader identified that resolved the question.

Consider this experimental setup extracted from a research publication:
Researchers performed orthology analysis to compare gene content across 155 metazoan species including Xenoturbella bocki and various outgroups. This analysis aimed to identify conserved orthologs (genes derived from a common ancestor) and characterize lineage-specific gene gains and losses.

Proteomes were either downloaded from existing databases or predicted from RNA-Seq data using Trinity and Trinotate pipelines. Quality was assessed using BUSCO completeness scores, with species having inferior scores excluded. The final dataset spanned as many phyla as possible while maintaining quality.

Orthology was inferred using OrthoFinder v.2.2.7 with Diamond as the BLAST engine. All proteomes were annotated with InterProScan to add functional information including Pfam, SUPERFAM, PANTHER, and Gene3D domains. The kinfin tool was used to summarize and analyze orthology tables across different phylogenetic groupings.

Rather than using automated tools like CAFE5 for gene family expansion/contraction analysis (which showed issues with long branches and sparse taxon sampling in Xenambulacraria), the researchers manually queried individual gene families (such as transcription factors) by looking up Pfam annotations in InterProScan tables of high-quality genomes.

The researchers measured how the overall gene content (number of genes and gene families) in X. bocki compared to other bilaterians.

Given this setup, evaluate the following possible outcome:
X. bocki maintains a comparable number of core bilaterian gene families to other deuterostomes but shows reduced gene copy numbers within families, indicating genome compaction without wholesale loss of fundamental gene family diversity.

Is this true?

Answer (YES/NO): NO